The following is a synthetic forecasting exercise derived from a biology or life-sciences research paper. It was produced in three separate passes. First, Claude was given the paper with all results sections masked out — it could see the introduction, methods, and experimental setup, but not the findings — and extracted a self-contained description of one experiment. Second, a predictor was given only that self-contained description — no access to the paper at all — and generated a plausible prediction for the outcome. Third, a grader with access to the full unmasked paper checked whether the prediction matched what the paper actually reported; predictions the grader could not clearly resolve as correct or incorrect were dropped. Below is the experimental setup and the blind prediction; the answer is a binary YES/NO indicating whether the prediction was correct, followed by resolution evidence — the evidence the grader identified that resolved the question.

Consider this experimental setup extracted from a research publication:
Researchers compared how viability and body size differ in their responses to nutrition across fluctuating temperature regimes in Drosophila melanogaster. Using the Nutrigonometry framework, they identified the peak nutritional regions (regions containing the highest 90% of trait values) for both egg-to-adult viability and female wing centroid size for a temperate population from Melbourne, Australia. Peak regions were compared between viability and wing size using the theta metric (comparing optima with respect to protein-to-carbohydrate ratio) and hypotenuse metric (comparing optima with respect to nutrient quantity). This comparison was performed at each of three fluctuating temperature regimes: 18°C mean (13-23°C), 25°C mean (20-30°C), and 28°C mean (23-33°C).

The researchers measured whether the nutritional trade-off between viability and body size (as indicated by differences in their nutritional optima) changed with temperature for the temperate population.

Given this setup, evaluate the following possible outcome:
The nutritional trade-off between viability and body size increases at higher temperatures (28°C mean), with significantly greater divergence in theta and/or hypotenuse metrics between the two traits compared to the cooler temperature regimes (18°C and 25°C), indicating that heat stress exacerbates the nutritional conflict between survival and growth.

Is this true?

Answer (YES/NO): NO